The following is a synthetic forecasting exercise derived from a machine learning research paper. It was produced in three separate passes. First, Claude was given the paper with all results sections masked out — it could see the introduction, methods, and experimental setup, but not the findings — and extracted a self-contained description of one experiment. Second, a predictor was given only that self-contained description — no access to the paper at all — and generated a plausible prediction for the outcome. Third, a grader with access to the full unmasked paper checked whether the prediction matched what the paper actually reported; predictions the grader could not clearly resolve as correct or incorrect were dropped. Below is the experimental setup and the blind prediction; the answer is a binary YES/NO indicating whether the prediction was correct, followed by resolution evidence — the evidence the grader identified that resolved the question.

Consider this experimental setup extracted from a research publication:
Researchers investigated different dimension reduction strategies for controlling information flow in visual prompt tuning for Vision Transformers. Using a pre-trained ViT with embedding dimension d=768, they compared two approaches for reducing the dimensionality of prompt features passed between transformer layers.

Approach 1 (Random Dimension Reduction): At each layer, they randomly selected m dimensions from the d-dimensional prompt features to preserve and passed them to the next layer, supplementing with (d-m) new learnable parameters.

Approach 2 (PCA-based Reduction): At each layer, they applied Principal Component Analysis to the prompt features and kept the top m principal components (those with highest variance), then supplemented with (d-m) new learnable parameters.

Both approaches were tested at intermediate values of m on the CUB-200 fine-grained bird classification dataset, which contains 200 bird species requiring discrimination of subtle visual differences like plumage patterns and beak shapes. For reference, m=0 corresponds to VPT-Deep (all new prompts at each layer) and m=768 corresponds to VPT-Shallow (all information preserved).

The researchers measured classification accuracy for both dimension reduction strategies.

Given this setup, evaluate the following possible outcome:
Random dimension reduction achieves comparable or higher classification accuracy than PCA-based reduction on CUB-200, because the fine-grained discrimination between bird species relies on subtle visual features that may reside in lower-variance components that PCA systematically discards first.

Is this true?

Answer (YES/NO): NO